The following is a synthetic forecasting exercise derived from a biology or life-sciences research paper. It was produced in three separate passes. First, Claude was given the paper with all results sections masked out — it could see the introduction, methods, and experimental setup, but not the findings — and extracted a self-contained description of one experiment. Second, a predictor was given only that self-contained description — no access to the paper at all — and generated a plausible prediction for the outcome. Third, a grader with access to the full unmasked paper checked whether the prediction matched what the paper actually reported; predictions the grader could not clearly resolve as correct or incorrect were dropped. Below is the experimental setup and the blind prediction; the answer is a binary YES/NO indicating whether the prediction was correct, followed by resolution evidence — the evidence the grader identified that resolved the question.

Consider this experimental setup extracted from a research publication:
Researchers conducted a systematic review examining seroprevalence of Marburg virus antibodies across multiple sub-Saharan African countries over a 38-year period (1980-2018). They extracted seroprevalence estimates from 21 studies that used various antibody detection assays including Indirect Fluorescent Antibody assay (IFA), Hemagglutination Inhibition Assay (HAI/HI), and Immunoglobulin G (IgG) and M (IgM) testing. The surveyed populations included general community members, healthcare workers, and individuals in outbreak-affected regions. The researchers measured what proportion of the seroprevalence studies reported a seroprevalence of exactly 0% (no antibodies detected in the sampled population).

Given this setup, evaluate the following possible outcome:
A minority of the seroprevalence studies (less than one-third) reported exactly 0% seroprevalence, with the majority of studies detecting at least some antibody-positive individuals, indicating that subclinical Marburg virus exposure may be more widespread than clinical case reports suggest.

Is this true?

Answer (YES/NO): NO